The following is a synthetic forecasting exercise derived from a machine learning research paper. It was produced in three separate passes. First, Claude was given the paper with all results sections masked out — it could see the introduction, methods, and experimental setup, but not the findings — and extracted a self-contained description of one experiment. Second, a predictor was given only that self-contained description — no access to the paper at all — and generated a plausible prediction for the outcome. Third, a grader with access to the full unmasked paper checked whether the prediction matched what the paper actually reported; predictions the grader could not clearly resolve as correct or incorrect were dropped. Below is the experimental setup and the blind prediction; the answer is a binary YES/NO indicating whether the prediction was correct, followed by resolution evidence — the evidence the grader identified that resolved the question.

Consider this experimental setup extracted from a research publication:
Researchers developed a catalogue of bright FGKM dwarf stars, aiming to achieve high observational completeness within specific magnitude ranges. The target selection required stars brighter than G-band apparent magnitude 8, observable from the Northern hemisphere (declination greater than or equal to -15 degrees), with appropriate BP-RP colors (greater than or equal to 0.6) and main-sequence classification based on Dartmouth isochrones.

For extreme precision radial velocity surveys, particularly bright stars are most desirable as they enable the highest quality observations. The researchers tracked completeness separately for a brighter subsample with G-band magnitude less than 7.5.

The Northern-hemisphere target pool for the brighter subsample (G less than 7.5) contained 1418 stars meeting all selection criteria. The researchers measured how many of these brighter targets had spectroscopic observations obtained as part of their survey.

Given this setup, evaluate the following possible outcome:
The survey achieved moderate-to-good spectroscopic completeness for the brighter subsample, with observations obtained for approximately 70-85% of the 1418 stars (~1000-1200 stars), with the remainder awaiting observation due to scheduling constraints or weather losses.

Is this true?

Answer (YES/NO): NO